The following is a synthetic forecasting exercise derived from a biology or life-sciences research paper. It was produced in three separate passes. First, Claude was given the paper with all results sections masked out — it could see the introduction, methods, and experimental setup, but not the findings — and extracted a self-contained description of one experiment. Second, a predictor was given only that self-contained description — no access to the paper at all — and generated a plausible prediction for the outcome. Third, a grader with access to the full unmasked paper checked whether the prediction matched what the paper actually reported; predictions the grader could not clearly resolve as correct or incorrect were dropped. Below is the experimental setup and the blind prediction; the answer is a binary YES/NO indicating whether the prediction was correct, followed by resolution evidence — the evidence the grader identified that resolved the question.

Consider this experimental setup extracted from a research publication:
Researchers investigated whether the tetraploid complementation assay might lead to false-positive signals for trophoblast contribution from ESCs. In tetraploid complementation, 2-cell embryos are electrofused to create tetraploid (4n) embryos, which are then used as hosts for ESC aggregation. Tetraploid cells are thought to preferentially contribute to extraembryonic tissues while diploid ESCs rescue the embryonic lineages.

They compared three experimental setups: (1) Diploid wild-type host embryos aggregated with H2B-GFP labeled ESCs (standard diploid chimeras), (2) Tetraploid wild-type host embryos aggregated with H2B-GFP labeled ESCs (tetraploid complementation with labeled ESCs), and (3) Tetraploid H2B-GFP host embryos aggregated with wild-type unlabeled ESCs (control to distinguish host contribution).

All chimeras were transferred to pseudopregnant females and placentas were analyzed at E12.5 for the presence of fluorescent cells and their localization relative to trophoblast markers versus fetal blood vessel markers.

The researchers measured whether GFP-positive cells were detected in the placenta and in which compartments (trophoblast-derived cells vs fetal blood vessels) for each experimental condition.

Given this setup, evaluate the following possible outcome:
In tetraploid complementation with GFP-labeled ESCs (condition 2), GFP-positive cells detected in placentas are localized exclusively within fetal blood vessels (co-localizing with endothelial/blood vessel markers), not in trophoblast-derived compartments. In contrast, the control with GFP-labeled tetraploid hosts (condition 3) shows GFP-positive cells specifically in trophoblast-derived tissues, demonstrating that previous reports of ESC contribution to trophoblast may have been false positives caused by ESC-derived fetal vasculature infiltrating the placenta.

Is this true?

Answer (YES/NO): YES